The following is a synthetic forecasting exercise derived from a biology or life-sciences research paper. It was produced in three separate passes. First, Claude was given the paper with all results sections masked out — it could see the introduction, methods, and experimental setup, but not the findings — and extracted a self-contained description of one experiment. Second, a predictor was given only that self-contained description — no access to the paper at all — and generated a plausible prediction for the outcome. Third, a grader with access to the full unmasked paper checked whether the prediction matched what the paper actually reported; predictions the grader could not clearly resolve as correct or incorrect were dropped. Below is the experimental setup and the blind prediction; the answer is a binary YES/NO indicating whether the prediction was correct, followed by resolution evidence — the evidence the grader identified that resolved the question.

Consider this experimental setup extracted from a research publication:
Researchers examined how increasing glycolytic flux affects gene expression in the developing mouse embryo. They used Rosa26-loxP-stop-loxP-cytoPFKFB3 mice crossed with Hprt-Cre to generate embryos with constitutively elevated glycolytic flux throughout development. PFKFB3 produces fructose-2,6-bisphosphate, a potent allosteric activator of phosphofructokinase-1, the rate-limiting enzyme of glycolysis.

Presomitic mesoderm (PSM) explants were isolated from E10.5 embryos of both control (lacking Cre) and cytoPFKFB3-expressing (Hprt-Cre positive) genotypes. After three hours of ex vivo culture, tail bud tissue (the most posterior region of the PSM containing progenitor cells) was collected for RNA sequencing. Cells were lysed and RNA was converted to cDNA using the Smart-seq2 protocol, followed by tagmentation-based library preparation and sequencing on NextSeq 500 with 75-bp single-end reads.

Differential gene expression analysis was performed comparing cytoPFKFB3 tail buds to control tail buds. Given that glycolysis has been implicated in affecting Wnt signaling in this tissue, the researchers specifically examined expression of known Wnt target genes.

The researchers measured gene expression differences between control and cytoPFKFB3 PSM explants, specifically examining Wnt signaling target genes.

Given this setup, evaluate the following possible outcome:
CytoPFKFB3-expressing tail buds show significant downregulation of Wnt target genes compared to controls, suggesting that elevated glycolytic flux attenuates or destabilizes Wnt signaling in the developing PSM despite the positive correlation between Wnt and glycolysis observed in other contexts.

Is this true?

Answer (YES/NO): YES